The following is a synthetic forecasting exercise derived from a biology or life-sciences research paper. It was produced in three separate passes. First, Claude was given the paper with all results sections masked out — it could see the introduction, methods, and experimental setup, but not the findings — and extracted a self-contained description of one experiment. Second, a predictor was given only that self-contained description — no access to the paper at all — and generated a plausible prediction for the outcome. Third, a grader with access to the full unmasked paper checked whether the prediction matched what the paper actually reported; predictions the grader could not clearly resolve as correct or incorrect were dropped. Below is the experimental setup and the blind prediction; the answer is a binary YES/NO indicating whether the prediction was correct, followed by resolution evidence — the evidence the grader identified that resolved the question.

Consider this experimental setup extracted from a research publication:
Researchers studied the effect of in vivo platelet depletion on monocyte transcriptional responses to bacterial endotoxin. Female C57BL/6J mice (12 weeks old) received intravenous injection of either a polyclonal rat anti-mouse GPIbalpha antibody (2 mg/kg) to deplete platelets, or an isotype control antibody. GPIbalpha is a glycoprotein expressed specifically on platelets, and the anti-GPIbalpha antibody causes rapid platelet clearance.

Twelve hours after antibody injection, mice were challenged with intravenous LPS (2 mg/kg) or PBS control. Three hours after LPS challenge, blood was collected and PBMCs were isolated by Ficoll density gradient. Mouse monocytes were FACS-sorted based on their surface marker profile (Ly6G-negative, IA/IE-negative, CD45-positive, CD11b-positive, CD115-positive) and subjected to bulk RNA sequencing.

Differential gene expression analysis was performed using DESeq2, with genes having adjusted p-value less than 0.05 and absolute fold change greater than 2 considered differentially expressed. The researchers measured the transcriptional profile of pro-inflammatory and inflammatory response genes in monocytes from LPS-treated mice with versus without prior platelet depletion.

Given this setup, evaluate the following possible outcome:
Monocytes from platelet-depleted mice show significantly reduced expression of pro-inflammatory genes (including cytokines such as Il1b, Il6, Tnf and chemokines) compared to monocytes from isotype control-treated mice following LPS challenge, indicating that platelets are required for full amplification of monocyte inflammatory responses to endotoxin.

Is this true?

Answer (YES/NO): NO